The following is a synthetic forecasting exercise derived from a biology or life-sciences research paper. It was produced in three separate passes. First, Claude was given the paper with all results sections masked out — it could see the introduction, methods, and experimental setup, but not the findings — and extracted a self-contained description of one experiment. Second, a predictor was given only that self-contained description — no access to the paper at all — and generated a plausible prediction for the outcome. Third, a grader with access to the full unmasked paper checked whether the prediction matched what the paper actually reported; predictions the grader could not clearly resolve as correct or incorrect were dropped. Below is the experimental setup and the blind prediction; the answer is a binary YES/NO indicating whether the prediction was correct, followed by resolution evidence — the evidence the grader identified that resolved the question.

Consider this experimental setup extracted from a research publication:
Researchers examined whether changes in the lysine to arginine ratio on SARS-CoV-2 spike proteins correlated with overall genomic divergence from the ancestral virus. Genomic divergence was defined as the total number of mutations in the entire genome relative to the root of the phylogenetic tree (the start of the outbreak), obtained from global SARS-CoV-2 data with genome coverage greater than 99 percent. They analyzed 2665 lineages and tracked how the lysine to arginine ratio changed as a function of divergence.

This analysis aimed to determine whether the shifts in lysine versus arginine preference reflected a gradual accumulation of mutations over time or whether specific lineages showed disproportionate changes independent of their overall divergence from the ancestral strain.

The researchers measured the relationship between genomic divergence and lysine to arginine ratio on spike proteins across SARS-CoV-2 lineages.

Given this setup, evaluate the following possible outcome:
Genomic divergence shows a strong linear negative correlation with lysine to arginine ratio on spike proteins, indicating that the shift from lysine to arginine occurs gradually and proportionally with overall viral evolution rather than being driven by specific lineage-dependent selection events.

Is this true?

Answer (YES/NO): NO